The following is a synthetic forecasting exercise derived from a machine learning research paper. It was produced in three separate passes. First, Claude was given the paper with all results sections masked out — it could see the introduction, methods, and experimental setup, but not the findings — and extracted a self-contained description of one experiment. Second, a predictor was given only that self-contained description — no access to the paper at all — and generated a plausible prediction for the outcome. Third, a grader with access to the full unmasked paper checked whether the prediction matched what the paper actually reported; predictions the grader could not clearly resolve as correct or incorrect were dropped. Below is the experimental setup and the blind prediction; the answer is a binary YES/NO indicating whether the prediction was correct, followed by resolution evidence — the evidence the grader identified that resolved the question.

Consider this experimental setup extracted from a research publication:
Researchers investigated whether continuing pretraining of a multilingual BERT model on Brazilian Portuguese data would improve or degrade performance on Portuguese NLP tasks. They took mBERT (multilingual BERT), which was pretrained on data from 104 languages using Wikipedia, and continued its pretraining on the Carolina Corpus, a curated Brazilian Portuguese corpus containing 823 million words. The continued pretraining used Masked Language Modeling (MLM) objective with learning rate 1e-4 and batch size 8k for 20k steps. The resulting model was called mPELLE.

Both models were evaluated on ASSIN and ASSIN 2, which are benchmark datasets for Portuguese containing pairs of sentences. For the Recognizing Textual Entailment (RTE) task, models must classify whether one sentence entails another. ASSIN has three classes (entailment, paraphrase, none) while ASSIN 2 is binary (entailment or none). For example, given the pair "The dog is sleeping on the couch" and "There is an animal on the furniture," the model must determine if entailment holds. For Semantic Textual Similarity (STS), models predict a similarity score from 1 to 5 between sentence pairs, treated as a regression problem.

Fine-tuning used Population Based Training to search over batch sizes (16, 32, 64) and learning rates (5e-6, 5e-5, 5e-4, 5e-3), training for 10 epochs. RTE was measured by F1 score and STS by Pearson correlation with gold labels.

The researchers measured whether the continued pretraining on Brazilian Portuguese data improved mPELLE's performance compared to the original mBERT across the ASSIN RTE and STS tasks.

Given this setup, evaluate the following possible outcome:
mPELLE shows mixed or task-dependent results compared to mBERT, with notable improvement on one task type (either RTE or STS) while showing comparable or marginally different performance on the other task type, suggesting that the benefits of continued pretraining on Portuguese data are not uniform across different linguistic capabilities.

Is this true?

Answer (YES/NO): NO